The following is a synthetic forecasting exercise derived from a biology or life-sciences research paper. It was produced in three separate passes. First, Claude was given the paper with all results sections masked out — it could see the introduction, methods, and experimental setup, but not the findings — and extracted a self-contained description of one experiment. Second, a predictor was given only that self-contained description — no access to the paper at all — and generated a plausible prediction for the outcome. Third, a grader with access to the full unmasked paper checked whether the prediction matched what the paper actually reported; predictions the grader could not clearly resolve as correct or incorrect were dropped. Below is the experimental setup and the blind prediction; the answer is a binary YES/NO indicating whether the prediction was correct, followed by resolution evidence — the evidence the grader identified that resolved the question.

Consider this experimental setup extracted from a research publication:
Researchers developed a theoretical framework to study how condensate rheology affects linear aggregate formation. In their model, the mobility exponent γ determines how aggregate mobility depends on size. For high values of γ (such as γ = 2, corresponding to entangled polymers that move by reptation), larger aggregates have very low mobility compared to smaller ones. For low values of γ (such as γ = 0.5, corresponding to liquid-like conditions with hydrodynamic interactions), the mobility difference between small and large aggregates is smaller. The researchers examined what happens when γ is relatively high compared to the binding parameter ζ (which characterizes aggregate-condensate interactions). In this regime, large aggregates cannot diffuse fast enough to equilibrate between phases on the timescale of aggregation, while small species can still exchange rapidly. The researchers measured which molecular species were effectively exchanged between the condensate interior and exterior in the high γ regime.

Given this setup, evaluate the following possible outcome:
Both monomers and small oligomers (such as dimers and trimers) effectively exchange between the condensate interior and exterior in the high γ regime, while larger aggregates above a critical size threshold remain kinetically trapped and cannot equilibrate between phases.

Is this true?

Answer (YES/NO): NO